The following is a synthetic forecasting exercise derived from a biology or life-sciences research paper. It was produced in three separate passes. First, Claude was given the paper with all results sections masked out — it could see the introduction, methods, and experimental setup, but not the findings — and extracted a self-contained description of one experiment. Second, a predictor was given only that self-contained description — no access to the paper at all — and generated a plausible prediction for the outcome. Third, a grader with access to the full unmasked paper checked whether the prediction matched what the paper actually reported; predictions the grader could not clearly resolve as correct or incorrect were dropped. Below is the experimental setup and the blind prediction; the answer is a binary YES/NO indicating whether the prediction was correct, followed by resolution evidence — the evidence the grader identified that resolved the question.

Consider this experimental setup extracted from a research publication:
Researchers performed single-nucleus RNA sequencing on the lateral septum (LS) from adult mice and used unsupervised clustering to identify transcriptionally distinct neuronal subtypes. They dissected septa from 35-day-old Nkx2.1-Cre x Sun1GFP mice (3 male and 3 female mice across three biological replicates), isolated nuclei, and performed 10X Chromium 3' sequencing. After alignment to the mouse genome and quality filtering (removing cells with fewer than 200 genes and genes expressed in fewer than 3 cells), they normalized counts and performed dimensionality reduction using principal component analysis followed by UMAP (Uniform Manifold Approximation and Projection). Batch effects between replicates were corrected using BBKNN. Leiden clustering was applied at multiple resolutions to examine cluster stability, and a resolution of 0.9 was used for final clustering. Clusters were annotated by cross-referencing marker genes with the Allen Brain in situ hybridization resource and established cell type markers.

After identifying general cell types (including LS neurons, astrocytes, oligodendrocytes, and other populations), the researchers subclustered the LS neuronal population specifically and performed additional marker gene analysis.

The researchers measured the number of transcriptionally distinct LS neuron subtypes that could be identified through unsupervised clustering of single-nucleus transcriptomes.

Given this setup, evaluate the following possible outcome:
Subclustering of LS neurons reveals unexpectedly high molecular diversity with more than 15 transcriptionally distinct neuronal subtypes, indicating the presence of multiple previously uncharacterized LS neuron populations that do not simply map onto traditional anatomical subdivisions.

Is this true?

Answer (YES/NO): NO